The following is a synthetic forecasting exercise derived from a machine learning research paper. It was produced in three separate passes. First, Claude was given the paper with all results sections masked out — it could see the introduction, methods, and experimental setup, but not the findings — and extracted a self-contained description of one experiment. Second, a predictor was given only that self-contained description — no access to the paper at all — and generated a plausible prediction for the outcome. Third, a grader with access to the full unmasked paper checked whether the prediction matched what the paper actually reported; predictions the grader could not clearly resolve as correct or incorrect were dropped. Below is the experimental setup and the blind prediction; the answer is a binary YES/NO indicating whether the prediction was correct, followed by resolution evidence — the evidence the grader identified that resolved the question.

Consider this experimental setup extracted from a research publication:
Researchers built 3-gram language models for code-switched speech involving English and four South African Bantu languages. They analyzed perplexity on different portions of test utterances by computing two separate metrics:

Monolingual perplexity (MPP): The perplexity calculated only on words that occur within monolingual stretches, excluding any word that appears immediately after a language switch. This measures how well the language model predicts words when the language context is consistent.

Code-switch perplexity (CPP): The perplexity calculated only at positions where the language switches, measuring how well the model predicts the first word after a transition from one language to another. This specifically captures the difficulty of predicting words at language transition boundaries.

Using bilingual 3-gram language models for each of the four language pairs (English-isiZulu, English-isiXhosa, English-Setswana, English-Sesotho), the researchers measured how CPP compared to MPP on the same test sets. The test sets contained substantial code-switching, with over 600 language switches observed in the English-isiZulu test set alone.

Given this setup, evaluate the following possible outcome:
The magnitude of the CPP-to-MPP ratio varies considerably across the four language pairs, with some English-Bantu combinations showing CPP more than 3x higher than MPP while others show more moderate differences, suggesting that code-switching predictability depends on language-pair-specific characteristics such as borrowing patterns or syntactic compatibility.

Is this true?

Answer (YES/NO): NO